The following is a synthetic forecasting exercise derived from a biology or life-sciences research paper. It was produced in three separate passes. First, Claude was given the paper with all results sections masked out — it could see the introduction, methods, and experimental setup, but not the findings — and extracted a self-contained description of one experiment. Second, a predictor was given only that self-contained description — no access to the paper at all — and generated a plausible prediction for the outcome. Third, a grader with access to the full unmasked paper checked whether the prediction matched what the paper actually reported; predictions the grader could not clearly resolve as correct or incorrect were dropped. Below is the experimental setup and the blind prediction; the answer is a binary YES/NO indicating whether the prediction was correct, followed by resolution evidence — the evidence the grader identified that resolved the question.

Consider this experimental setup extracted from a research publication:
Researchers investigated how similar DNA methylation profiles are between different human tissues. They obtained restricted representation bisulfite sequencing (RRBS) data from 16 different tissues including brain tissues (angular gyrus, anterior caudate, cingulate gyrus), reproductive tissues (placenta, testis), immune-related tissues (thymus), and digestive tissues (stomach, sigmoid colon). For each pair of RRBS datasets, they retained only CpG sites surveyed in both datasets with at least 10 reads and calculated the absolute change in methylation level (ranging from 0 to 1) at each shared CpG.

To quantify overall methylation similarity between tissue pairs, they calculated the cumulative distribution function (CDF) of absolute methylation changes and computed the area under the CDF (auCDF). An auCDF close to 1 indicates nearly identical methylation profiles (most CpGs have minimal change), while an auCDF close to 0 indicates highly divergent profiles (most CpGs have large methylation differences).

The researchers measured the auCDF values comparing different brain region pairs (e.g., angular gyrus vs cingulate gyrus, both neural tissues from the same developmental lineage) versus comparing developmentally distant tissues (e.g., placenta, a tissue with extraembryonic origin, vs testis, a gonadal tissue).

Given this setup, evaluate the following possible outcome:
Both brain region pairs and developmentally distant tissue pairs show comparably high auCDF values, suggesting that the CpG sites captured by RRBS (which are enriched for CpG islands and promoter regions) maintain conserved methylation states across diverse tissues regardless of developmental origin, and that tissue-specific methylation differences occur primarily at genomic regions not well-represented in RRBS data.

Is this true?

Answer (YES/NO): NO